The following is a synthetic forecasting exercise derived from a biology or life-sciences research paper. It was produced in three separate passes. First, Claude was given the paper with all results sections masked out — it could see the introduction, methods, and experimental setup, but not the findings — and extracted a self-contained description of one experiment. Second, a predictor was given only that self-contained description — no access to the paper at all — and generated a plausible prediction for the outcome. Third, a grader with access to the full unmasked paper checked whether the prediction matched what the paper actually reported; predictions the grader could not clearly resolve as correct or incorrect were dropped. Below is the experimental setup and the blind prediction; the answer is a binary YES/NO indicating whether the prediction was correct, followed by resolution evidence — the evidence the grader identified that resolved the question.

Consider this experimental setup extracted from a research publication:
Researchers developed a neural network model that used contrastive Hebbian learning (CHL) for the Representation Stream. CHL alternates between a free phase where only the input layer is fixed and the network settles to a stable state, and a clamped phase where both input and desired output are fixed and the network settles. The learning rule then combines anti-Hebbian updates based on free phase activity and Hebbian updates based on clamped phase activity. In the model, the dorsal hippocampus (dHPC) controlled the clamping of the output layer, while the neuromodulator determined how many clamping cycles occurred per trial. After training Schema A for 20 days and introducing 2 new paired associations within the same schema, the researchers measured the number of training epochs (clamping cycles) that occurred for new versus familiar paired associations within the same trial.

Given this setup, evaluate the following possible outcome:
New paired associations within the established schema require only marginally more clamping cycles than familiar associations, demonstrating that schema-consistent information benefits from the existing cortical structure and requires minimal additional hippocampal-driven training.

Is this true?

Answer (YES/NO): NO